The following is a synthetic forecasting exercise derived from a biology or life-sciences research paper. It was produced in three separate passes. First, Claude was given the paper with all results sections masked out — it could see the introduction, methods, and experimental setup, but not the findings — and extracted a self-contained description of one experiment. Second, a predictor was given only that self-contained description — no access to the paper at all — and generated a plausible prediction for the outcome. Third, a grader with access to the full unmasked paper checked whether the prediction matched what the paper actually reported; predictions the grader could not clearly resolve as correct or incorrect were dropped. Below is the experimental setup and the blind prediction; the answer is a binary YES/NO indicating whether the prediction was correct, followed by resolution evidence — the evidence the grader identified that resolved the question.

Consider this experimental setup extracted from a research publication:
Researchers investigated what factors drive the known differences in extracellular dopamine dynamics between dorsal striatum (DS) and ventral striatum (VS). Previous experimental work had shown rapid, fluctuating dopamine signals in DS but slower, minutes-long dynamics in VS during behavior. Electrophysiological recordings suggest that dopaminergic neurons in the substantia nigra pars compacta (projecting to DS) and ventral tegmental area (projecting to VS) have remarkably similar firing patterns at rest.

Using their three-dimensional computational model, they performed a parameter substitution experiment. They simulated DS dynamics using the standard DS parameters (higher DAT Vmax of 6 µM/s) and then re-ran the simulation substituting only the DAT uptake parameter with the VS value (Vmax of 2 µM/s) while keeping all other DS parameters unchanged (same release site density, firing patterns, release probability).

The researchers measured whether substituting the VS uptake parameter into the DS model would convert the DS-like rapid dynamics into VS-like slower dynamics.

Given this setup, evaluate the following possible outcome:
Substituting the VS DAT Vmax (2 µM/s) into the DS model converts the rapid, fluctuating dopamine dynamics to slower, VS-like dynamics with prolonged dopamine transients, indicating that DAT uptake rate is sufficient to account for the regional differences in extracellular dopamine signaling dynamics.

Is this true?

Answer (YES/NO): YES